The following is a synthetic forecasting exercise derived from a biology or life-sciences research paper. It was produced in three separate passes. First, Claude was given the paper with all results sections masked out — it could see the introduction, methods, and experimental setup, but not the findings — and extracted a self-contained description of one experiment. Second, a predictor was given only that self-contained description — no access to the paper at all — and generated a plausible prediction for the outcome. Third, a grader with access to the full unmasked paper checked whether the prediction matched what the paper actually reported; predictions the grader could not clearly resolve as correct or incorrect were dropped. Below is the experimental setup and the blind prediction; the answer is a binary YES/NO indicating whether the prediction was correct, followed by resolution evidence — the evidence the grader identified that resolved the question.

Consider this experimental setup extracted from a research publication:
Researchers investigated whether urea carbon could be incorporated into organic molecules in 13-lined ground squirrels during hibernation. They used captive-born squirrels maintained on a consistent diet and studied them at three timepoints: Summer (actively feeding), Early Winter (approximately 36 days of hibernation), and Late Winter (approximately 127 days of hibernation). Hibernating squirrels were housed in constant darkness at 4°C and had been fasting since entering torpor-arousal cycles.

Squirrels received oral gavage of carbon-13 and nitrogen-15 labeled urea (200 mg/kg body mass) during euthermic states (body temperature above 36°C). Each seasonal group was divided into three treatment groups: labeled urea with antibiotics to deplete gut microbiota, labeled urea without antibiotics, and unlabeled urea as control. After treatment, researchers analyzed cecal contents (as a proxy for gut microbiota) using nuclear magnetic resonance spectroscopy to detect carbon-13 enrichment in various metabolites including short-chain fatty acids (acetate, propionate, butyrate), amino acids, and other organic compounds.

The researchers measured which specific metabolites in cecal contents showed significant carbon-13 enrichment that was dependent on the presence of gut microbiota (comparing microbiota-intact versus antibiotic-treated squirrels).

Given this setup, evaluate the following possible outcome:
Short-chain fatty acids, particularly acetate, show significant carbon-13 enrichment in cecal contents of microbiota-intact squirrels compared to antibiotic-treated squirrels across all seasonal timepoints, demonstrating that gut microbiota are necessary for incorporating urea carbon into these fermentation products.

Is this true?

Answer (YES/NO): NO